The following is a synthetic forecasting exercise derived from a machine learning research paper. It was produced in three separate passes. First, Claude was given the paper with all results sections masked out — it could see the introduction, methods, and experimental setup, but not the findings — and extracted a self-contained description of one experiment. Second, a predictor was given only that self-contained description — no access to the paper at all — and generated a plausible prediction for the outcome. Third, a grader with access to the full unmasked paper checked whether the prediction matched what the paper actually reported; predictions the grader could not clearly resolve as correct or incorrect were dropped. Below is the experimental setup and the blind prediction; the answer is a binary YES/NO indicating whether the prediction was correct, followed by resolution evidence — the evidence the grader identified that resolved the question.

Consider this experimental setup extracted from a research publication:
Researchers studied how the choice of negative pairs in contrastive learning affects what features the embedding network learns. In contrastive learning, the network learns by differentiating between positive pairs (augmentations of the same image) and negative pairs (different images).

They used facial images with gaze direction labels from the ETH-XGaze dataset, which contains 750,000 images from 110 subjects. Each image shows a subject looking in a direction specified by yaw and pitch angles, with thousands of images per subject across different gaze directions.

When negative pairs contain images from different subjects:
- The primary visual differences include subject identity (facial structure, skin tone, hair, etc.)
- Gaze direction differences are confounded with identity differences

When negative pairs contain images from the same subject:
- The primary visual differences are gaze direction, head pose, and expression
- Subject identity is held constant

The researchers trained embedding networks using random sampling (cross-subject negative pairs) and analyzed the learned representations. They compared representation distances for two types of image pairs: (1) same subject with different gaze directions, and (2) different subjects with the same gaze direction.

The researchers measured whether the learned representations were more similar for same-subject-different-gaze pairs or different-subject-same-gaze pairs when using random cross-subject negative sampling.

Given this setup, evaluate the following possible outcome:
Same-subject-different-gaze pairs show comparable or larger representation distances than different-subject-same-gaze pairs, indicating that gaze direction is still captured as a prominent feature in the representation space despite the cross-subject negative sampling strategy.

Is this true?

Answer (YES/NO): NO